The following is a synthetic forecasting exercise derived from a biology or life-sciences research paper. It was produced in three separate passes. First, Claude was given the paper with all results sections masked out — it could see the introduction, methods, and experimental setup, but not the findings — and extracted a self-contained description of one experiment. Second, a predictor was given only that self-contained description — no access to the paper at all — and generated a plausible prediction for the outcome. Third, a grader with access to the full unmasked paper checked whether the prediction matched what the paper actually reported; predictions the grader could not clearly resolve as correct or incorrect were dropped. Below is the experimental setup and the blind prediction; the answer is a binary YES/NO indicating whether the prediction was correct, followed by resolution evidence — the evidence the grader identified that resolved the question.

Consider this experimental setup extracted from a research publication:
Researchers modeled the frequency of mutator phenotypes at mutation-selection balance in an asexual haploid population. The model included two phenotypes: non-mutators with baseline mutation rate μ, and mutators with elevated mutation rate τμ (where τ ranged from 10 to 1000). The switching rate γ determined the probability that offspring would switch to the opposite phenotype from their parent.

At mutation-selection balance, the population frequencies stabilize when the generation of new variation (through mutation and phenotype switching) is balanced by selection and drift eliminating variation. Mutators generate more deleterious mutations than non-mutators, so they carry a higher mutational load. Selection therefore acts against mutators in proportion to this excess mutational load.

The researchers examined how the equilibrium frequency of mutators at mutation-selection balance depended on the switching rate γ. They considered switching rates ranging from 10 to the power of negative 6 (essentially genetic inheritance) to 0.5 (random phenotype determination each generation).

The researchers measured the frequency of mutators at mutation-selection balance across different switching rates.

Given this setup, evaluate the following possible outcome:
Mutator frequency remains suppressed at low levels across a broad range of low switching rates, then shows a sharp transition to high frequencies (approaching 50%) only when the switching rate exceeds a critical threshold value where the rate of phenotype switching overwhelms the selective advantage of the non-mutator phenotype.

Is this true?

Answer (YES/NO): NO